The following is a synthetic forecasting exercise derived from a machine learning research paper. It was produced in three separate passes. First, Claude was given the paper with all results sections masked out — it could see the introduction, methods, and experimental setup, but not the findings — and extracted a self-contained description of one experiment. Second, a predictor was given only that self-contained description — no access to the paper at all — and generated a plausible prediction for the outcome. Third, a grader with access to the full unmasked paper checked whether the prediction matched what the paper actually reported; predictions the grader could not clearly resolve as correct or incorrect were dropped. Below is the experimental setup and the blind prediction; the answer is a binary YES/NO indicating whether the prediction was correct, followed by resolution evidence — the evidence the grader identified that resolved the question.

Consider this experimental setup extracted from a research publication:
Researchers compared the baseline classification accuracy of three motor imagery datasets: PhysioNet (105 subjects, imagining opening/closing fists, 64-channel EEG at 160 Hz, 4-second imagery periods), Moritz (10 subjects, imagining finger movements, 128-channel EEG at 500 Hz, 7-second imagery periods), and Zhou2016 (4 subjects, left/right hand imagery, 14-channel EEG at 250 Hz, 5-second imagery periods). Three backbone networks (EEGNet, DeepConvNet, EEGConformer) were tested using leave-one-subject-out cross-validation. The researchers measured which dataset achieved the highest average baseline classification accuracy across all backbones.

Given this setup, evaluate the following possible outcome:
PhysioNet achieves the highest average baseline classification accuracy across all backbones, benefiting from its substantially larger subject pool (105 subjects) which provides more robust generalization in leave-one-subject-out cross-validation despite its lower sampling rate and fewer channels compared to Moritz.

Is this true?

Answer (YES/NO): YES